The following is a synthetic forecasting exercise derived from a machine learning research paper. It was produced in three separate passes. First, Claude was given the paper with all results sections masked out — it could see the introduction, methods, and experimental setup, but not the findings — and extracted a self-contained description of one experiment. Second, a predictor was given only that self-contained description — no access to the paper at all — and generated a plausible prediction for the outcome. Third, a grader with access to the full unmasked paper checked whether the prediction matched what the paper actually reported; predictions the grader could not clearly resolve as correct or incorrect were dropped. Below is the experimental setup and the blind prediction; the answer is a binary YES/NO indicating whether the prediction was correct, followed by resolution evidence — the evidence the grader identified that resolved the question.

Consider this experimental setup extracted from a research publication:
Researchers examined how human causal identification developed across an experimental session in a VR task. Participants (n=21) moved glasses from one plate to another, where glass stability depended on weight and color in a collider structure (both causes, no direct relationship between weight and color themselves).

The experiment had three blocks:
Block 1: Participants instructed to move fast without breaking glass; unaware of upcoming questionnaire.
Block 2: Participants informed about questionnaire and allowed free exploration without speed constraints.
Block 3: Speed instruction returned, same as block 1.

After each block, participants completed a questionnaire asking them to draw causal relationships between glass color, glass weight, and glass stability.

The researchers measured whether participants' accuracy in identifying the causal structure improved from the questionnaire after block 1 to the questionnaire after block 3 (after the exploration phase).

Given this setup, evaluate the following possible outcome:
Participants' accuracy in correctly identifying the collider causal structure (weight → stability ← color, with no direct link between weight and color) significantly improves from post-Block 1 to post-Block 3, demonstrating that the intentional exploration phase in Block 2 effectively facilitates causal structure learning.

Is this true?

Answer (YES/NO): NO